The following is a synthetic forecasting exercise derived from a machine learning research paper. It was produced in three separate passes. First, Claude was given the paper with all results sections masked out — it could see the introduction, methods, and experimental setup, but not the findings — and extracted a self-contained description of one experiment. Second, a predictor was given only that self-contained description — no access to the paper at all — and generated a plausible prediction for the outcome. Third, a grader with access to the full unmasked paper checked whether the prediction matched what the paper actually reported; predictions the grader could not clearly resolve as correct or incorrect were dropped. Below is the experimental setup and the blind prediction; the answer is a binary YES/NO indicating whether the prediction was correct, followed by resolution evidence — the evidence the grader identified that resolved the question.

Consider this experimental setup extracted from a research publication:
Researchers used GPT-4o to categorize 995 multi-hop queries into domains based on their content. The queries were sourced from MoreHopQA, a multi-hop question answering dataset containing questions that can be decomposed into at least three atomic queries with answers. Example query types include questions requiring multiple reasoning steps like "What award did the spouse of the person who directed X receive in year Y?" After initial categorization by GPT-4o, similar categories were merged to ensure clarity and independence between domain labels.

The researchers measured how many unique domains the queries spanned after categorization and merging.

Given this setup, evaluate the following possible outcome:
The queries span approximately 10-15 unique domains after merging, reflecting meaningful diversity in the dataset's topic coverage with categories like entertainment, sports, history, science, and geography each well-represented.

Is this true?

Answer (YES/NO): NO